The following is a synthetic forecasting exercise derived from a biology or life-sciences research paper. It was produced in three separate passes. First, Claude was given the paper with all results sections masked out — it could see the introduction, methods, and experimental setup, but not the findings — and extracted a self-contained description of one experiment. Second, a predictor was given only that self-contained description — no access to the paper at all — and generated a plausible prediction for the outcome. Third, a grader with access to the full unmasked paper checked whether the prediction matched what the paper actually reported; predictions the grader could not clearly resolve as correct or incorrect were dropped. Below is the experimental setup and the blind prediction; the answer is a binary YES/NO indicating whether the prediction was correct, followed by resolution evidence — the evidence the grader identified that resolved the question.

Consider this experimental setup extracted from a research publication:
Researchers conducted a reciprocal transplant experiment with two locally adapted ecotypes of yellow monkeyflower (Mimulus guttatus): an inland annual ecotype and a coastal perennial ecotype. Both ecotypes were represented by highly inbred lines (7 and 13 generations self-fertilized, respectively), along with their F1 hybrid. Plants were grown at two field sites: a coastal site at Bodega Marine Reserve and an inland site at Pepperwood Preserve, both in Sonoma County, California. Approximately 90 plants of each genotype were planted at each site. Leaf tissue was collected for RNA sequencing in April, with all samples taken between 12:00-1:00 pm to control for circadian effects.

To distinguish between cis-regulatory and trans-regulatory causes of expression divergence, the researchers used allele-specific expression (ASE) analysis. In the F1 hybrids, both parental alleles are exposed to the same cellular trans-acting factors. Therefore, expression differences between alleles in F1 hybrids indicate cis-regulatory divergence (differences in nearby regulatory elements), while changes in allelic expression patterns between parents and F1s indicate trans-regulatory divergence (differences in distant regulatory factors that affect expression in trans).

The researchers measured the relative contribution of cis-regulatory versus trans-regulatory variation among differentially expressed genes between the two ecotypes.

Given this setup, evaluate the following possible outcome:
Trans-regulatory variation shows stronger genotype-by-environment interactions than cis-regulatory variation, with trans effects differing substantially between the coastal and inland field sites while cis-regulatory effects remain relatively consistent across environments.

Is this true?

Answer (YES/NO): NO